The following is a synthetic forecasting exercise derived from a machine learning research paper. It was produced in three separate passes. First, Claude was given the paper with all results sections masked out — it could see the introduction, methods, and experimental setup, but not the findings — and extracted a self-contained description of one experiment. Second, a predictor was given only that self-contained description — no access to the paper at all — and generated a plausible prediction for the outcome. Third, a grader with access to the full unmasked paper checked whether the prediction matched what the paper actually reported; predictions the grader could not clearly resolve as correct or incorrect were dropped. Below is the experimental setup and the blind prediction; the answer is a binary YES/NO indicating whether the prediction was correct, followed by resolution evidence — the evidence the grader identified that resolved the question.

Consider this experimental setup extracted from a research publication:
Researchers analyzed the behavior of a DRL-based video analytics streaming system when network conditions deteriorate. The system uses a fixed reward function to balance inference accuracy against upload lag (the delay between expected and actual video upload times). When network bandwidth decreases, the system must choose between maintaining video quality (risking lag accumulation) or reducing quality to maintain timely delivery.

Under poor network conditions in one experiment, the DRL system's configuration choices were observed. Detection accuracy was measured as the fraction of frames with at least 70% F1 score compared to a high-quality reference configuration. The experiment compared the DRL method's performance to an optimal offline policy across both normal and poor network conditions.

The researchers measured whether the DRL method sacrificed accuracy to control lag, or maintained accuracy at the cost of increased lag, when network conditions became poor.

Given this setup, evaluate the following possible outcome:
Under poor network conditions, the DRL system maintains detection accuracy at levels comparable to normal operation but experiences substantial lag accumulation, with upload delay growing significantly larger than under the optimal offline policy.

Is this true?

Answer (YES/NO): NO